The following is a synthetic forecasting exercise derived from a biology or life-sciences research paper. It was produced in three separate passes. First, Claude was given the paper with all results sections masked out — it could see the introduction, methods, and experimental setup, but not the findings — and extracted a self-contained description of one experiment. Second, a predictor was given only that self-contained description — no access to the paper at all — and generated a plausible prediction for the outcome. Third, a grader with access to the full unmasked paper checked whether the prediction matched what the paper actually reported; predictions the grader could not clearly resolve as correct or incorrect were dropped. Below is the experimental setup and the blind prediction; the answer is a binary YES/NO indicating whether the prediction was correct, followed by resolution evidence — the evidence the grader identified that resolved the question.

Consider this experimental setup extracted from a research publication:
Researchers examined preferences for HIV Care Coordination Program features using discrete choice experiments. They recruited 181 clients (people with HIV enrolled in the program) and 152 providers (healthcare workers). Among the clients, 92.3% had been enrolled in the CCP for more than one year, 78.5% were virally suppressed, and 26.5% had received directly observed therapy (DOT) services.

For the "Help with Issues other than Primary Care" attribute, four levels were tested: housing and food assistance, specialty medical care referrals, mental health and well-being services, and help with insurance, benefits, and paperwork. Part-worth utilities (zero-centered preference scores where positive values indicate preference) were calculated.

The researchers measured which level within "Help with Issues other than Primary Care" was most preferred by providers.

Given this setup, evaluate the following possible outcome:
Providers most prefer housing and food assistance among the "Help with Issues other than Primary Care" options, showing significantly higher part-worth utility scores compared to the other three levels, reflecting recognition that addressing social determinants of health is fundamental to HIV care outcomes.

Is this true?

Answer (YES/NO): NO